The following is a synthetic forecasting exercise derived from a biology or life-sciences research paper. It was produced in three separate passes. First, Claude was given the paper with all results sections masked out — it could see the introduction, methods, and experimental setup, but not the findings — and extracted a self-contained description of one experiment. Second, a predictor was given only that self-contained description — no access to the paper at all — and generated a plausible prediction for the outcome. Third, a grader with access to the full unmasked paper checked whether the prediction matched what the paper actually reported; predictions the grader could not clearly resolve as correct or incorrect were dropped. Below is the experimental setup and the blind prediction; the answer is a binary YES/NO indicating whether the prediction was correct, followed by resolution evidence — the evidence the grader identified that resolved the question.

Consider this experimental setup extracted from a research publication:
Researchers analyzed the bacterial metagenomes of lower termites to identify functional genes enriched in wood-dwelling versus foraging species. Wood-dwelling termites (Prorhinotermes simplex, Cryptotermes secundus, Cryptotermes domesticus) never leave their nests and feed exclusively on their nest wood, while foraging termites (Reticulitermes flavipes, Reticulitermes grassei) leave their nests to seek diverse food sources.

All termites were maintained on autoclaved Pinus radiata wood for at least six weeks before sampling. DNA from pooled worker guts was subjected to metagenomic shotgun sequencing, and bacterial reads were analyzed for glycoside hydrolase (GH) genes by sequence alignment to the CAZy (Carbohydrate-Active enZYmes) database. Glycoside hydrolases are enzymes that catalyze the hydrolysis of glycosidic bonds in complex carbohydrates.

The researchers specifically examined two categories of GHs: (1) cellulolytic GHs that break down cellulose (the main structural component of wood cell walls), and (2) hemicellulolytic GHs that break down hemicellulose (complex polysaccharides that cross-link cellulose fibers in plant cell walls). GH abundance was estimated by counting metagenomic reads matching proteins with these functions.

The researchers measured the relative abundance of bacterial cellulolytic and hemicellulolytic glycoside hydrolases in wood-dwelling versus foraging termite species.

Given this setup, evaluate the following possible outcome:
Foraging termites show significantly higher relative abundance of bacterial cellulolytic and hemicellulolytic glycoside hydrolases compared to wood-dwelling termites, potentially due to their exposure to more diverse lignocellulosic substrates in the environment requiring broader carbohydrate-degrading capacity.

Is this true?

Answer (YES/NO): NO